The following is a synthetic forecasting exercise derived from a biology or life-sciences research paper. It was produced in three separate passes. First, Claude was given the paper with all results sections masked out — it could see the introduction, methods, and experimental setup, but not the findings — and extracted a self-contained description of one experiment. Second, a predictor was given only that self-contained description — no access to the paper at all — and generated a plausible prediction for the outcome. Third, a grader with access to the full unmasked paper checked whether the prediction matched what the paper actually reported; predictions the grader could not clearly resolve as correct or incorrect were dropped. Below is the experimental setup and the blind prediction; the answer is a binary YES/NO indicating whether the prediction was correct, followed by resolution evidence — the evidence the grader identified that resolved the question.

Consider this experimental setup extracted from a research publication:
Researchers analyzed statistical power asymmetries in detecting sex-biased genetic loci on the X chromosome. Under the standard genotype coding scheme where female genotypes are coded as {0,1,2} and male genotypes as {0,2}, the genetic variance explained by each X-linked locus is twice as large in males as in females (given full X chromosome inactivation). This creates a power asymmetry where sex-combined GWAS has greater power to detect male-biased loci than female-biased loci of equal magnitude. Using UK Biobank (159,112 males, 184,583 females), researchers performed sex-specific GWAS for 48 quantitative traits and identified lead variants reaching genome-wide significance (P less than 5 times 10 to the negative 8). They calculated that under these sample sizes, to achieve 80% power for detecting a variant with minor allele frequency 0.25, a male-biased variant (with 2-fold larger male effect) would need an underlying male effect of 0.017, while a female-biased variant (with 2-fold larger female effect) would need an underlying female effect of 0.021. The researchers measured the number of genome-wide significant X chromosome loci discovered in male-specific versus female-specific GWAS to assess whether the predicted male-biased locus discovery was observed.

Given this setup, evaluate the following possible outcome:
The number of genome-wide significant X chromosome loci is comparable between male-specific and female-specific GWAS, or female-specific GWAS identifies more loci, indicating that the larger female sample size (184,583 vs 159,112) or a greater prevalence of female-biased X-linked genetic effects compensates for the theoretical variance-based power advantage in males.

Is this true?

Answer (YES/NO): NO